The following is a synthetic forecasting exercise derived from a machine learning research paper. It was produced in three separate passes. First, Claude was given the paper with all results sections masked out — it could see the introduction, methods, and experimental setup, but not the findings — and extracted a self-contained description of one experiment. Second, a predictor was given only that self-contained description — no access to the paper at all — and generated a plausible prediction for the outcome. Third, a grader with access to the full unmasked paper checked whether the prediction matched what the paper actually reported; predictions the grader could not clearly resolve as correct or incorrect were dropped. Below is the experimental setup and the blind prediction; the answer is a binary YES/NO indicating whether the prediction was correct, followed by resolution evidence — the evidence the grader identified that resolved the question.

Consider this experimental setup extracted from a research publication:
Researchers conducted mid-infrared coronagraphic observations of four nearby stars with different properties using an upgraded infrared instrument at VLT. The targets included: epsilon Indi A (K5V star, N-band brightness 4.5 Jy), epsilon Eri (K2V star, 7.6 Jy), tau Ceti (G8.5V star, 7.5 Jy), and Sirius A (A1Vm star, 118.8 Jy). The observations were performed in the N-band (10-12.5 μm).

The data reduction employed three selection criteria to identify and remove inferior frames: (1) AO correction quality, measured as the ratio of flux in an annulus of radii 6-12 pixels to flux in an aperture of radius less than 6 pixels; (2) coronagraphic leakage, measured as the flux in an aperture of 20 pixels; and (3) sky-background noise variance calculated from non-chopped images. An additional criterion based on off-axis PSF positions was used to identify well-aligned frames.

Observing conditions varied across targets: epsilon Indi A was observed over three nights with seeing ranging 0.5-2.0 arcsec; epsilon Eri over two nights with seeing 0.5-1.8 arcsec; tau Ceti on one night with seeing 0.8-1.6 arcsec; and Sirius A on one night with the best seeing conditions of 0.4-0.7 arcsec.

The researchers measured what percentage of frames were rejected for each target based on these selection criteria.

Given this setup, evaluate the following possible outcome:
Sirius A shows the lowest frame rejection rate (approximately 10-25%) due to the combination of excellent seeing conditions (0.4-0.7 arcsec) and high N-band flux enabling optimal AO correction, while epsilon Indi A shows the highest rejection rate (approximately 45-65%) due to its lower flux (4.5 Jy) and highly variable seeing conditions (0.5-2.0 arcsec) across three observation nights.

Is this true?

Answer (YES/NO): NO